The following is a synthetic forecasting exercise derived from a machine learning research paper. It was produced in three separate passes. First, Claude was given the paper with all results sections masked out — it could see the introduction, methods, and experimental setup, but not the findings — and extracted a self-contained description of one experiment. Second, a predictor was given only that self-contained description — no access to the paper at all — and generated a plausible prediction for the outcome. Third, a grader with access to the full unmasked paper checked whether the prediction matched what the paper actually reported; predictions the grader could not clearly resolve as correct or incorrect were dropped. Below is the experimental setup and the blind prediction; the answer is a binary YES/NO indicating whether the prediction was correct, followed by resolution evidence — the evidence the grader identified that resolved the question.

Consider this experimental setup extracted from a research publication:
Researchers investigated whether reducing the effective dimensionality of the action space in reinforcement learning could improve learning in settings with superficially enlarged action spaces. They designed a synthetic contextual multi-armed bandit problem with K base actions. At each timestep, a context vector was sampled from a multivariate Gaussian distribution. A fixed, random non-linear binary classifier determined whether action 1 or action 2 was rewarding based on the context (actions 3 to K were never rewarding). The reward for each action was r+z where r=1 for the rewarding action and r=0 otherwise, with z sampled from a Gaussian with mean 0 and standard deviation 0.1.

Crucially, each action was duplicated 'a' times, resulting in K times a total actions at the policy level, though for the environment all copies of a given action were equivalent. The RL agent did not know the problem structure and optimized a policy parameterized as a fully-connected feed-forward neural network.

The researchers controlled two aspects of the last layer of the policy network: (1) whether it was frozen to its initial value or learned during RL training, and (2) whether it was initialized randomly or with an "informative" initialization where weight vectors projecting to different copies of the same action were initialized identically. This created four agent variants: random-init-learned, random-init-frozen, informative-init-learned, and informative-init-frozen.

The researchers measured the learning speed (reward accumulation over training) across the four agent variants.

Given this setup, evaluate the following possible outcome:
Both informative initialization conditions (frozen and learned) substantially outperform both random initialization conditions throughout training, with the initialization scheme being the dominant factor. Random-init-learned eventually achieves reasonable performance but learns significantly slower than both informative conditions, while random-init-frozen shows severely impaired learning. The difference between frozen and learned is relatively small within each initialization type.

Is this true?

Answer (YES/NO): NO